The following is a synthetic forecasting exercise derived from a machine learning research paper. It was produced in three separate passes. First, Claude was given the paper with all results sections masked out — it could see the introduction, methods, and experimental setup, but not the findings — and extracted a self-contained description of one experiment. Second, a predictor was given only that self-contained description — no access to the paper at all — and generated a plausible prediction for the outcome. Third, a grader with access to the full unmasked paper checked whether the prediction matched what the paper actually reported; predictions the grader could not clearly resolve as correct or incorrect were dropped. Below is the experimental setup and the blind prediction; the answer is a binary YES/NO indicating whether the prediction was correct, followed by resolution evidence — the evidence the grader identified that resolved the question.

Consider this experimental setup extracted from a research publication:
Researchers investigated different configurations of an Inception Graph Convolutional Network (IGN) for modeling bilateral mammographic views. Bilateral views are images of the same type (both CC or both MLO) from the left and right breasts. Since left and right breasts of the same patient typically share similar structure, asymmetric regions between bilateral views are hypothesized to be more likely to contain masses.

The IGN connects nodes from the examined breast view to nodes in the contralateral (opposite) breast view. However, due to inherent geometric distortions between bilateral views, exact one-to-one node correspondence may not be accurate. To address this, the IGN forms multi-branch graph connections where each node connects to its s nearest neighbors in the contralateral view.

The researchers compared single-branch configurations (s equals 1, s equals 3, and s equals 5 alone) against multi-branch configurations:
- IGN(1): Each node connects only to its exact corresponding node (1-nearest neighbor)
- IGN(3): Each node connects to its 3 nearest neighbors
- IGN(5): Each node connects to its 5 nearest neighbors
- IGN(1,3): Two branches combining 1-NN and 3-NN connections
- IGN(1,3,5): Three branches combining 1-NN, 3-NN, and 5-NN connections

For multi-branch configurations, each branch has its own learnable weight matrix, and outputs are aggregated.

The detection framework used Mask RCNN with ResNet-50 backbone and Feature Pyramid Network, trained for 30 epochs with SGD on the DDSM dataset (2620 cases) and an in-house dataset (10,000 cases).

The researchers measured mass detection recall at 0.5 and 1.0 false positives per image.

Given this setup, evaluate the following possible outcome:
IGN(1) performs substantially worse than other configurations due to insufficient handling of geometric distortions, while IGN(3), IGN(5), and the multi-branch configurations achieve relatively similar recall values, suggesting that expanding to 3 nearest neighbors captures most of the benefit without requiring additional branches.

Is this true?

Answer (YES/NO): NO